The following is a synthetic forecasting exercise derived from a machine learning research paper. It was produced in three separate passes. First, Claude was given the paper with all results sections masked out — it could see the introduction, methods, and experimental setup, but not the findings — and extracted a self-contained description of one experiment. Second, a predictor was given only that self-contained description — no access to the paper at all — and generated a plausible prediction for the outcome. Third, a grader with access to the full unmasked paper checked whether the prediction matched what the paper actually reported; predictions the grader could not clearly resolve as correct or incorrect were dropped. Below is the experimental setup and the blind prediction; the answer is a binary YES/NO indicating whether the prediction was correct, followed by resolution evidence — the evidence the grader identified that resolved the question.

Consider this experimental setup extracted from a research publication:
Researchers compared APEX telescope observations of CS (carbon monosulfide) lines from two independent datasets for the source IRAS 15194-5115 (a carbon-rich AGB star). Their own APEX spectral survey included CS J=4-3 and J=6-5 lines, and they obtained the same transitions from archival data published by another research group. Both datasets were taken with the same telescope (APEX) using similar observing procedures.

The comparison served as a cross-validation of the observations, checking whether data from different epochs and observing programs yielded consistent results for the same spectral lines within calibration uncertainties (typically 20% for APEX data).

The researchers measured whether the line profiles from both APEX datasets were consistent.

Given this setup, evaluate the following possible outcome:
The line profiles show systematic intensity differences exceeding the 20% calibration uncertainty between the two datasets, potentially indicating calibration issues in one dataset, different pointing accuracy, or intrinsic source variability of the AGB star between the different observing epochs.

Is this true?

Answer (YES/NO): NO